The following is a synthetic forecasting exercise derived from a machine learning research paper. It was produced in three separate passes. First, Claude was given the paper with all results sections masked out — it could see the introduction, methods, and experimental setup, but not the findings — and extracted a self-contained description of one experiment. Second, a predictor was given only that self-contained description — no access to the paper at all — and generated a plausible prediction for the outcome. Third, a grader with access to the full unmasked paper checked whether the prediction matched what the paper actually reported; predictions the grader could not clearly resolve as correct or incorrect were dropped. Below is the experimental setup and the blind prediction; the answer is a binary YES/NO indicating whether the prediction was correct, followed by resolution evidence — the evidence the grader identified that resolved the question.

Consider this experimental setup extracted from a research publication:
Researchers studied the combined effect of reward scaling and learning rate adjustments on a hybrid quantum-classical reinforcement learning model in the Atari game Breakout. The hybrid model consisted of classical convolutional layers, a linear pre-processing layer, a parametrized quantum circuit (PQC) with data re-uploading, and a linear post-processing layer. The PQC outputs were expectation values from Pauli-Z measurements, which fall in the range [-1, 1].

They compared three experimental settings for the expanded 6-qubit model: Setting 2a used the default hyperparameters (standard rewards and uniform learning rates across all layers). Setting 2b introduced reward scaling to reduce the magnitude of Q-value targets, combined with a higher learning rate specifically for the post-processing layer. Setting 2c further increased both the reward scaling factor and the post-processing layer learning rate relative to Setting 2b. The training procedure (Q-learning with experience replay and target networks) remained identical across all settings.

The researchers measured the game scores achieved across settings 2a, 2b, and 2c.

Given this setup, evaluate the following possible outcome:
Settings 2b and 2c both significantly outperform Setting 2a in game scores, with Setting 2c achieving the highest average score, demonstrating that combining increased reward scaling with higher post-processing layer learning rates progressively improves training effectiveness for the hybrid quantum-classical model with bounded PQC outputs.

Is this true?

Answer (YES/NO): YES